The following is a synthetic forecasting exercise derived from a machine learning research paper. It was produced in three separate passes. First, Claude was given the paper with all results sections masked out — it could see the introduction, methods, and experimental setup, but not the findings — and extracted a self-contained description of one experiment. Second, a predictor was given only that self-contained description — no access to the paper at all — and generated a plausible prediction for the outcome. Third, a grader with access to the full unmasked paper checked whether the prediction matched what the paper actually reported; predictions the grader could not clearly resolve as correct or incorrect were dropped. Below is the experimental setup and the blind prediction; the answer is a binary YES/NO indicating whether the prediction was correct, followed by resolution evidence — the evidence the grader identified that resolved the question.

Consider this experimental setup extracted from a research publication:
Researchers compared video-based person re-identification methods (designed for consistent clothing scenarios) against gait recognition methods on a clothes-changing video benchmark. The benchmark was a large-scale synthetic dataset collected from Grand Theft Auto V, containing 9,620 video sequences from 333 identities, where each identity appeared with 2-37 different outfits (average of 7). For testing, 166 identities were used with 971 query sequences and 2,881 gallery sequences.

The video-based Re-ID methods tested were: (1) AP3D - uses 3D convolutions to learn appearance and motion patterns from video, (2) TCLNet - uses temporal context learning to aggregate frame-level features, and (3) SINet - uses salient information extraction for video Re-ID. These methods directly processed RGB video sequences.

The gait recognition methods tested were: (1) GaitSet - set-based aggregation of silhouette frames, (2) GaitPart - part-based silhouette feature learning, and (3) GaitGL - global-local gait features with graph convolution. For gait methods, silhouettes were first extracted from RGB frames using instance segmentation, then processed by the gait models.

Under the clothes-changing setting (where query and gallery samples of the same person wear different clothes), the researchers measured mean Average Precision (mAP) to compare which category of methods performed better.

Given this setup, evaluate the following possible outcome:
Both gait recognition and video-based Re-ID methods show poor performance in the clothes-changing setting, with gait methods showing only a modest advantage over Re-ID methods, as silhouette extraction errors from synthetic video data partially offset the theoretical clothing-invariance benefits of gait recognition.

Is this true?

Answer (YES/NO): NO